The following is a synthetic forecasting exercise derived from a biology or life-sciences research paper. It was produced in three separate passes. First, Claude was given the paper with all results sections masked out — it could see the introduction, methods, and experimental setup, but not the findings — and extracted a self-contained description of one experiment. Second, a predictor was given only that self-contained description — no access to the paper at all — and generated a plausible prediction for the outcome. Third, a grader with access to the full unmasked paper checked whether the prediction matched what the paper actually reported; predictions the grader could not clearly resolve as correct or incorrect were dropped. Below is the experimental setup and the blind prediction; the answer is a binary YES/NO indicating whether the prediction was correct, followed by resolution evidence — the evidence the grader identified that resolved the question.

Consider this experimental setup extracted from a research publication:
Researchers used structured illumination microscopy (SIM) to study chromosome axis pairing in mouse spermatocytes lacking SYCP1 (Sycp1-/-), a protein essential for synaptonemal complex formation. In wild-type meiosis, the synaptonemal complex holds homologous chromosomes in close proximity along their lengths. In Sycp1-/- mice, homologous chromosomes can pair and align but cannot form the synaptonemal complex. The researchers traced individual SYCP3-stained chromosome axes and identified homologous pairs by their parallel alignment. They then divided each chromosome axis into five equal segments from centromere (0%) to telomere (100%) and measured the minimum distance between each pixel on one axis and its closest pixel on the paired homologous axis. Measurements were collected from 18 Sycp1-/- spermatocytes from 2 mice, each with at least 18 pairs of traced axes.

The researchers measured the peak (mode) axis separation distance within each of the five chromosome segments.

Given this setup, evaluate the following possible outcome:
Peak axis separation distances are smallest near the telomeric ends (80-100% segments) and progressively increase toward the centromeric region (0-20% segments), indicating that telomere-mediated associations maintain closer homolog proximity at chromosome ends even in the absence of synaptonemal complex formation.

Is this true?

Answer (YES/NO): NO